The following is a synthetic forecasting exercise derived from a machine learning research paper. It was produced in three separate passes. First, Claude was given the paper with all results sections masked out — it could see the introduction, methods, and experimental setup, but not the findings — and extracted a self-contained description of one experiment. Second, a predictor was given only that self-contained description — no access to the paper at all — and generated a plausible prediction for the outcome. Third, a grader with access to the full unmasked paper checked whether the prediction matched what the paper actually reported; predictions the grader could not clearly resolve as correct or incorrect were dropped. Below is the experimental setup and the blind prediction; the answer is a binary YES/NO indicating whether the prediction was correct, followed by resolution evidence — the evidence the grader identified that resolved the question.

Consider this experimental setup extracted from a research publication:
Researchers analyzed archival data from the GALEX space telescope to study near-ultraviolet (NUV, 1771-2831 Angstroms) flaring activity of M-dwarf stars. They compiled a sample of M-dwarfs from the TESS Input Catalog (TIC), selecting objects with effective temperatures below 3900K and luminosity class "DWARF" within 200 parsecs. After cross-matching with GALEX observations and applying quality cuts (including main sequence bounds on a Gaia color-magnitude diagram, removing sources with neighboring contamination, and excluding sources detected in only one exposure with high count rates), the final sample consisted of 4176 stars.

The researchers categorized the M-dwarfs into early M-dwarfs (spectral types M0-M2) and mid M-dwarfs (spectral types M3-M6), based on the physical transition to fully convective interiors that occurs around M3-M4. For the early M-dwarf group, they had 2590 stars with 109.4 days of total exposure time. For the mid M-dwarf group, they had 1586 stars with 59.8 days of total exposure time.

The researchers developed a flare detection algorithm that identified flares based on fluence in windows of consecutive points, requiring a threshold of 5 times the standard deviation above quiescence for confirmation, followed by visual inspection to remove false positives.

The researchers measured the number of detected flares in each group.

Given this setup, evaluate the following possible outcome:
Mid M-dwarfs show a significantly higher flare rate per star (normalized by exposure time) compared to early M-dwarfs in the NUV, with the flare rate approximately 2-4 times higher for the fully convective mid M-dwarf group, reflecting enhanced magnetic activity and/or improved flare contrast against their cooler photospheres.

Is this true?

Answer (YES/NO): NO